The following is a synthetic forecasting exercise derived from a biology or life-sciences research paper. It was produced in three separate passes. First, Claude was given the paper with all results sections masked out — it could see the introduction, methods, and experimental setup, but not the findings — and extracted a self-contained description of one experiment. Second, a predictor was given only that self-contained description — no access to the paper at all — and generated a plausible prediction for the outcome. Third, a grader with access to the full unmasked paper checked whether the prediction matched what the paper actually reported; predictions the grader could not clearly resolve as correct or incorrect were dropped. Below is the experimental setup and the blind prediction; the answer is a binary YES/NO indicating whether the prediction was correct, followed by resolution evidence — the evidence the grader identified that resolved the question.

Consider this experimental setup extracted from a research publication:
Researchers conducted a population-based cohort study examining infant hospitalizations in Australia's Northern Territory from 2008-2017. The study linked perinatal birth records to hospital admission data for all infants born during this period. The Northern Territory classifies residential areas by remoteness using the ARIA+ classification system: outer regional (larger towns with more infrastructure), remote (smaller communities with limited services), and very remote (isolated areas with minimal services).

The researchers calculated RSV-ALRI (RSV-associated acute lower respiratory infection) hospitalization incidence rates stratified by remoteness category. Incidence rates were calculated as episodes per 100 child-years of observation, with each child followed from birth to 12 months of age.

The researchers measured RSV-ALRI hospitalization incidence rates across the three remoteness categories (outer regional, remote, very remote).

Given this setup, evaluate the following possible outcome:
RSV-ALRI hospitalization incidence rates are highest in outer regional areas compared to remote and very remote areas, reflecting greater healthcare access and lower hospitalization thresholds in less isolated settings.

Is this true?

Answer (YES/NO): NO